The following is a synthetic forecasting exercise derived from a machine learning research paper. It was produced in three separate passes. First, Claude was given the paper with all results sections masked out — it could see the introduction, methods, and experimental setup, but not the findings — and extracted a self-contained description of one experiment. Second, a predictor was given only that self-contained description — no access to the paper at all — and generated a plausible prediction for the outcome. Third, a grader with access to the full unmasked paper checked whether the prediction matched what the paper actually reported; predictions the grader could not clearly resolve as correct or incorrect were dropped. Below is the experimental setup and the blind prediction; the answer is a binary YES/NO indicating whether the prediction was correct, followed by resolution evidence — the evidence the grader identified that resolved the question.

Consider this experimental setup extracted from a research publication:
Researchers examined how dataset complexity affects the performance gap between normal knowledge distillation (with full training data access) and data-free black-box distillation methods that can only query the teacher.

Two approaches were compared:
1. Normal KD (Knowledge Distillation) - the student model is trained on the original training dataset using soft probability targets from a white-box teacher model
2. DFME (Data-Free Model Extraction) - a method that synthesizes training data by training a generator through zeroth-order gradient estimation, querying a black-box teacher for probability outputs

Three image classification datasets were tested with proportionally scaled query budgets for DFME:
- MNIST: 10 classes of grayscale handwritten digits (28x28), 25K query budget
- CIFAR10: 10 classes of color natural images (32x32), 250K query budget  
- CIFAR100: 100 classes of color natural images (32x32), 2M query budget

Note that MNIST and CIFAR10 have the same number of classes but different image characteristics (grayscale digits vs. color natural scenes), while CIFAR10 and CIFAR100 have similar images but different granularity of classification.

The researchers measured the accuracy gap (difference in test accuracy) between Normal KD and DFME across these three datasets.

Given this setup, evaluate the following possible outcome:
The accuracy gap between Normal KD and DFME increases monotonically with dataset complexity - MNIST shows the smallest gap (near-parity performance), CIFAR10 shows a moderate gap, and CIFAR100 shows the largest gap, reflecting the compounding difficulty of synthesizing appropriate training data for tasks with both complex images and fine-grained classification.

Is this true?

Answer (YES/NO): NO